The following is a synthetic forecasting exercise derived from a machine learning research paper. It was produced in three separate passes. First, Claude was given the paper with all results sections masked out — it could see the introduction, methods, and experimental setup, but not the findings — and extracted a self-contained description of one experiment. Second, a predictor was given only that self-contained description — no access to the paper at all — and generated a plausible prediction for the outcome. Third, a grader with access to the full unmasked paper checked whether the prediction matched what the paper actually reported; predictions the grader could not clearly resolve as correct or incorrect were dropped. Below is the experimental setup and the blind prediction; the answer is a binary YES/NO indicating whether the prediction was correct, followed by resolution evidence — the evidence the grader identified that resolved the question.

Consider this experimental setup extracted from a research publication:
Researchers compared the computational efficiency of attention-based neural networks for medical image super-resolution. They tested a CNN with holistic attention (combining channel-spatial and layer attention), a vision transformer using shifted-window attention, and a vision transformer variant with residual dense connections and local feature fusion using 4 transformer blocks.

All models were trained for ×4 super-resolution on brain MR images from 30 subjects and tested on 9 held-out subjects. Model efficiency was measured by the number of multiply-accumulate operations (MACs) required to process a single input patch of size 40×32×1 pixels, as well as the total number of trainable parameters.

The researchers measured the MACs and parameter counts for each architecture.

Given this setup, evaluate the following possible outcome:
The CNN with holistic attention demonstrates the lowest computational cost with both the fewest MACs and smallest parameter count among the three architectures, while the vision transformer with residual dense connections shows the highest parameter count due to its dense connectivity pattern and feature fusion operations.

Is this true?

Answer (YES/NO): NO